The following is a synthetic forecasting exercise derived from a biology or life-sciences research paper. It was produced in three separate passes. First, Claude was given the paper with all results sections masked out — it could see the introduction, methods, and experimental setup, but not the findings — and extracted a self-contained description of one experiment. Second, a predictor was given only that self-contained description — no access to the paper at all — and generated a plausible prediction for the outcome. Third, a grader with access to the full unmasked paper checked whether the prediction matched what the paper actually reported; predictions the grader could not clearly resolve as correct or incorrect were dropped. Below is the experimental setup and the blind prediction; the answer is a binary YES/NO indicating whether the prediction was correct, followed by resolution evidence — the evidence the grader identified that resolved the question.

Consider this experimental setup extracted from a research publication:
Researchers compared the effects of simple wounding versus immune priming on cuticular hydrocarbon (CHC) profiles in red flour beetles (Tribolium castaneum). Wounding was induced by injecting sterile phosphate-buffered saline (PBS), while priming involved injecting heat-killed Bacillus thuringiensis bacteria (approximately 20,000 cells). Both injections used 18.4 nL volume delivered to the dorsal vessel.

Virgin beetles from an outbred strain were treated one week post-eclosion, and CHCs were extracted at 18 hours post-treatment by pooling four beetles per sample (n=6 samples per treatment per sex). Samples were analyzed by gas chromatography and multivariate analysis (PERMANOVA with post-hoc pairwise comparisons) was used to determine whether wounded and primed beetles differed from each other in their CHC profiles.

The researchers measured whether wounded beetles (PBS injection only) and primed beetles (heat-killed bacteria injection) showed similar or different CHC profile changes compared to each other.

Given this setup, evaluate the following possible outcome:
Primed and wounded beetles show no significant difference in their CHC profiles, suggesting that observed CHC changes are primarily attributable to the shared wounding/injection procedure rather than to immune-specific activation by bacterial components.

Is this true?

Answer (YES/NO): YES